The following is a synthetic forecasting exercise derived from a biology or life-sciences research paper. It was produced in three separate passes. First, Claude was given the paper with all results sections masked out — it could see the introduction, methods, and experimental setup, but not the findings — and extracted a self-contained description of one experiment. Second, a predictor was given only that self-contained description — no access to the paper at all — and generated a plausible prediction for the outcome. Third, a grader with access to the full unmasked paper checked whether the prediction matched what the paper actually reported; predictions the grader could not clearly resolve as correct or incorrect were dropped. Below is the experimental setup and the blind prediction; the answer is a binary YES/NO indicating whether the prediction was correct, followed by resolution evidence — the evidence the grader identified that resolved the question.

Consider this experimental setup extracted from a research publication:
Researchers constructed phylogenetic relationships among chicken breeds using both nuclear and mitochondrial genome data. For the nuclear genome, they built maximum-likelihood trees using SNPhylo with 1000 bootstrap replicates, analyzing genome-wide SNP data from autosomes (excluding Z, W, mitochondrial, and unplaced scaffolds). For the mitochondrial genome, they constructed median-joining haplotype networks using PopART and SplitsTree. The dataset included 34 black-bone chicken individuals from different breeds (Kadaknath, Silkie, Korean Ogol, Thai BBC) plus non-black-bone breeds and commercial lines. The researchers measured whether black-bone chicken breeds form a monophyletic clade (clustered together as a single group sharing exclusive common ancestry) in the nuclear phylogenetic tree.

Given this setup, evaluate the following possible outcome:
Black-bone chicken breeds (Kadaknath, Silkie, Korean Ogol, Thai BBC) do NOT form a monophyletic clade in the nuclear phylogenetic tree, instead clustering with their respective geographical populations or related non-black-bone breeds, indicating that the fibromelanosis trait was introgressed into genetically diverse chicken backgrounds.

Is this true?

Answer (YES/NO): YES